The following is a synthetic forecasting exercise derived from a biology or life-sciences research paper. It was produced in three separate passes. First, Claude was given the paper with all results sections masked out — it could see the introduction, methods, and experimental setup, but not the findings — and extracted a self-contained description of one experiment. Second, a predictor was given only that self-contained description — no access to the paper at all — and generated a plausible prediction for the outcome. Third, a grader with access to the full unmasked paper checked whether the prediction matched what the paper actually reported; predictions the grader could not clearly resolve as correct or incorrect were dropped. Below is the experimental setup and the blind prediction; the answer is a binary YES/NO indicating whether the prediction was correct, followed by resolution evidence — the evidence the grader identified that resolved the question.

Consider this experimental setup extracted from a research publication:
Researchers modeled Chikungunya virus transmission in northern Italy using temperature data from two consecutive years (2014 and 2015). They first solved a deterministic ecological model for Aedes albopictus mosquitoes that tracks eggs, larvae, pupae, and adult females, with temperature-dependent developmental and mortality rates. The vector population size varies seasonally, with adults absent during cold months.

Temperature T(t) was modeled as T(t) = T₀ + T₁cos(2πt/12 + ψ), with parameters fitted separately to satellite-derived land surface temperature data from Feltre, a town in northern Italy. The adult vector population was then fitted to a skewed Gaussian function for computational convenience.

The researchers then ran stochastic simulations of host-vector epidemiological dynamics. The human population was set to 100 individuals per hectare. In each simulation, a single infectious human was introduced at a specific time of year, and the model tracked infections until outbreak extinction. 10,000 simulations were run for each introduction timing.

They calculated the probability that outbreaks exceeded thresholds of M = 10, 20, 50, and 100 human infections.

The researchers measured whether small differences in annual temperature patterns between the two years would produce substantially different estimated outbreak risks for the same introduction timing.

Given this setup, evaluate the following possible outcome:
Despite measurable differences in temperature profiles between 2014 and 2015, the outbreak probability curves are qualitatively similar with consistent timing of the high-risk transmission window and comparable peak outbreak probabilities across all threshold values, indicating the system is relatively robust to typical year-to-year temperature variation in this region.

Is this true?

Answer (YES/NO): NO